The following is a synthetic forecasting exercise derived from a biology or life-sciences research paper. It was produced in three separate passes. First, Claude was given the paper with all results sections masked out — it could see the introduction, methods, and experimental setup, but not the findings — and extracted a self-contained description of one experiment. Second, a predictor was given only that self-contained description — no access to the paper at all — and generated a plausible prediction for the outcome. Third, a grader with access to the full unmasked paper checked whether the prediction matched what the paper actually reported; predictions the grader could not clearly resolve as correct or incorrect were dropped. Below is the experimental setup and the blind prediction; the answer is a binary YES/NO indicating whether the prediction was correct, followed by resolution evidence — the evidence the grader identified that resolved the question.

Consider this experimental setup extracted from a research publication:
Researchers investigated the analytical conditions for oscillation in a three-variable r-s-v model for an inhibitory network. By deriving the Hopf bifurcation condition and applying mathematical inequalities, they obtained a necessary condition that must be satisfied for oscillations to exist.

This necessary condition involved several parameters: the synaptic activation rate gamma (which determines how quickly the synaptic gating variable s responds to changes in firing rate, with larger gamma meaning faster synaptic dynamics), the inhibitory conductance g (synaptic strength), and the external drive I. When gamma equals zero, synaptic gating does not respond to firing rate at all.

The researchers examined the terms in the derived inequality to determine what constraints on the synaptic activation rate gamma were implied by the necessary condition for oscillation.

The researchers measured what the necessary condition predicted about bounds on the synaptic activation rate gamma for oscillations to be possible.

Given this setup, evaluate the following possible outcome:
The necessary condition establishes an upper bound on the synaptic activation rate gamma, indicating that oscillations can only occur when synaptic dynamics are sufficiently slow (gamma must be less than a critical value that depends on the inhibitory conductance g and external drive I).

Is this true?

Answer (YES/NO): NO